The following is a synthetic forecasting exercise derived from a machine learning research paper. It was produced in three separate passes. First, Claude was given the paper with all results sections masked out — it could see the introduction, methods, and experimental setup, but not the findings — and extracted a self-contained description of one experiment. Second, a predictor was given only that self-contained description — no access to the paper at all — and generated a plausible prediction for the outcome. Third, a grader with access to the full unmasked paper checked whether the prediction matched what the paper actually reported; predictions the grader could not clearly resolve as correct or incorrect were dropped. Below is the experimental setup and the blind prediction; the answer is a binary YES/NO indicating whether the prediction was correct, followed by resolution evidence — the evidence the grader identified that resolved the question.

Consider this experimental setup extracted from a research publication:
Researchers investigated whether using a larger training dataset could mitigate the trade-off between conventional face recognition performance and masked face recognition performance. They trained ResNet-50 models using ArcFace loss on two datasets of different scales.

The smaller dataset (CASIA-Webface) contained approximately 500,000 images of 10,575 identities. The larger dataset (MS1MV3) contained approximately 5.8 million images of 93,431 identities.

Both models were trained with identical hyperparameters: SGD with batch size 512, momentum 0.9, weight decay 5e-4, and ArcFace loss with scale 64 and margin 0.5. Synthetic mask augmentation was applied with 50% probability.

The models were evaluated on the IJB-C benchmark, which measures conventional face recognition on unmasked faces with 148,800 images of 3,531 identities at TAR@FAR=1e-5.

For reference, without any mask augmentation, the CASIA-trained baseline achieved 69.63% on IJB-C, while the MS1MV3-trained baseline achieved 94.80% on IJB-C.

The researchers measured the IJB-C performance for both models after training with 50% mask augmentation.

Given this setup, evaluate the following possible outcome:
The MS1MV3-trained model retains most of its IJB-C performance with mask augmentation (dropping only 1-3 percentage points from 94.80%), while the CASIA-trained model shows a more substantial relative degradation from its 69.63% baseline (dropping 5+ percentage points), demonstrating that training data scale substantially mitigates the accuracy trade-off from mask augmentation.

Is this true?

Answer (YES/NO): YES